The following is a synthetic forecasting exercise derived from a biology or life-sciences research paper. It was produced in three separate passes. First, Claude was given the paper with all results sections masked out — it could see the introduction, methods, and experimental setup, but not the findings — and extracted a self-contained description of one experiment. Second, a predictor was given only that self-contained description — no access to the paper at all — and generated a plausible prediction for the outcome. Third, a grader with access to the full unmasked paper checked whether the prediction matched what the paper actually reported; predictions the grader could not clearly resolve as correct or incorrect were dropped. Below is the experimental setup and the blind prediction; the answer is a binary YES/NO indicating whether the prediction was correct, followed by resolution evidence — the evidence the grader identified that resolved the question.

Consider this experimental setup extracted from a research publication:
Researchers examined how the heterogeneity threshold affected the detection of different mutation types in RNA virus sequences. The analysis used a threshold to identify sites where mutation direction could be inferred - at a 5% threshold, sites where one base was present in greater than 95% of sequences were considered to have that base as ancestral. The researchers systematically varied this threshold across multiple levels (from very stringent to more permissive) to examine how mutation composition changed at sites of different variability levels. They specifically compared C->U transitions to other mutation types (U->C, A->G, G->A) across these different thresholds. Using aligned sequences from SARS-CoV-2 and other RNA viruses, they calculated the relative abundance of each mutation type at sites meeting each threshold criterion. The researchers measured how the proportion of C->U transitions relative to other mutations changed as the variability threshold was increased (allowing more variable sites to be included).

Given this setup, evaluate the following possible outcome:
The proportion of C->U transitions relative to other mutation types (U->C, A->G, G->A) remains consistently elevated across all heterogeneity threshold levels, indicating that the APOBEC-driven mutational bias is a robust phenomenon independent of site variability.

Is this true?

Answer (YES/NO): NO